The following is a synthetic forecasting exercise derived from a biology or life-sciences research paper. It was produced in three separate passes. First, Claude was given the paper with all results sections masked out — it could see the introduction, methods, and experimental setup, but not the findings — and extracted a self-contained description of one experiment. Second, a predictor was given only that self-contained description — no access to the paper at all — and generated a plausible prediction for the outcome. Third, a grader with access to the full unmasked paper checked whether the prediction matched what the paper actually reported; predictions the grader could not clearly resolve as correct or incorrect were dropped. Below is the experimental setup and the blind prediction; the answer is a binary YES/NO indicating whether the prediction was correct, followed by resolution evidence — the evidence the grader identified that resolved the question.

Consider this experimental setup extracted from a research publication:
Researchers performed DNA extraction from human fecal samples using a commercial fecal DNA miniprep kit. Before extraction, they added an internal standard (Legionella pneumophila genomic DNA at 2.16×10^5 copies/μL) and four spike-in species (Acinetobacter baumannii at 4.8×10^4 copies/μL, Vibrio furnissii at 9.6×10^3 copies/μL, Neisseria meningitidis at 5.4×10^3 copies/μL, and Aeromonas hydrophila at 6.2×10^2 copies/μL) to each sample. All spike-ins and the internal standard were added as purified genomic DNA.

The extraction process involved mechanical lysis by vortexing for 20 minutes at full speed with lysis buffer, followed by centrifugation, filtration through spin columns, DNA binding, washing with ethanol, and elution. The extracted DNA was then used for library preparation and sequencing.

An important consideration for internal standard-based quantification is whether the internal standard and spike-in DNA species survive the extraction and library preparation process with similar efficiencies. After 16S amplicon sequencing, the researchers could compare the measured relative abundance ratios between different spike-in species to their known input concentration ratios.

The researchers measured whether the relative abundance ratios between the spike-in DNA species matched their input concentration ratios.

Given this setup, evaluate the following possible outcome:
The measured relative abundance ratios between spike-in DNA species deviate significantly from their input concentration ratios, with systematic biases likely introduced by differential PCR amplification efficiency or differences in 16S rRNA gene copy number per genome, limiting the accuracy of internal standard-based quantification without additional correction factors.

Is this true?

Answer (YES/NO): YES